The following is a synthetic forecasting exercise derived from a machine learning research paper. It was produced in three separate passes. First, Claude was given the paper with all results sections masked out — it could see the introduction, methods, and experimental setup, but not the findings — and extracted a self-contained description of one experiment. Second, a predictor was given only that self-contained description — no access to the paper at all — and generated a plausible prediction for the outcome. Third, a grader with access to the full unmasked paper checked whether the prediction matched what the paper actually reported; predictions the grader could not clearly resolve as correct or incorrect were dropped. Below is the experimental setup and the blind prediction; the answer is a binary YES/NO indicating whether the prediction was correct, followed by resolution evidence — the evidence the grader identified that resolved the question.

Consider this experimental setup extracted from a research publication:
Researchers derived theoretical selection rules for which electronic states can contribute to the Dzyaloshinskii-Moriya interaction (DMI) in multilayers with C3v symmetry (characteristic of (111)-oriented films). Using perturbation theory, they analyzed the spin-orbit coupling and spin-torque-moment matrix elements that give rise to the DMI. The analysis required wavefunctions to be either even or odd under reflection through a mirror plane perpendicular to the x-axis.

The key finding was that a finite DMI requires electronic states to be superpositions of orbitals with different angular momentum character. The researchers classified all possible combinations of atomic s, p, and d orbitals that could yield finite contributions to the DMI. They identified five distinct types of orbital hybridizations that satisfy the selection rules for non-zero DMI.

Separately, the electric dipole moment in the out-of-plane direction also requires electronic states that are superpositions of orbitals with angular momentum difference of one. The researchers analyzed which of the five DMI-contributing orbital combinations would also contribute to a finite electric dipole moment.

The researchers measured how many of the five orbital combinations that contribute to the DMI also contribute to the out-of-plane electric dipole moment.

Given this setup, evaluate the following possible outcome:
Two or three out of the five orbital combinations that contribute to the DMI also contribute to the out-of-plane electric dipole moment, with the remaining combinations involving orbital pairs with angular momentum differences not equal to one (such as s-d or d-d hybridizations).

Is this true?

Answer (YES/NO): NO